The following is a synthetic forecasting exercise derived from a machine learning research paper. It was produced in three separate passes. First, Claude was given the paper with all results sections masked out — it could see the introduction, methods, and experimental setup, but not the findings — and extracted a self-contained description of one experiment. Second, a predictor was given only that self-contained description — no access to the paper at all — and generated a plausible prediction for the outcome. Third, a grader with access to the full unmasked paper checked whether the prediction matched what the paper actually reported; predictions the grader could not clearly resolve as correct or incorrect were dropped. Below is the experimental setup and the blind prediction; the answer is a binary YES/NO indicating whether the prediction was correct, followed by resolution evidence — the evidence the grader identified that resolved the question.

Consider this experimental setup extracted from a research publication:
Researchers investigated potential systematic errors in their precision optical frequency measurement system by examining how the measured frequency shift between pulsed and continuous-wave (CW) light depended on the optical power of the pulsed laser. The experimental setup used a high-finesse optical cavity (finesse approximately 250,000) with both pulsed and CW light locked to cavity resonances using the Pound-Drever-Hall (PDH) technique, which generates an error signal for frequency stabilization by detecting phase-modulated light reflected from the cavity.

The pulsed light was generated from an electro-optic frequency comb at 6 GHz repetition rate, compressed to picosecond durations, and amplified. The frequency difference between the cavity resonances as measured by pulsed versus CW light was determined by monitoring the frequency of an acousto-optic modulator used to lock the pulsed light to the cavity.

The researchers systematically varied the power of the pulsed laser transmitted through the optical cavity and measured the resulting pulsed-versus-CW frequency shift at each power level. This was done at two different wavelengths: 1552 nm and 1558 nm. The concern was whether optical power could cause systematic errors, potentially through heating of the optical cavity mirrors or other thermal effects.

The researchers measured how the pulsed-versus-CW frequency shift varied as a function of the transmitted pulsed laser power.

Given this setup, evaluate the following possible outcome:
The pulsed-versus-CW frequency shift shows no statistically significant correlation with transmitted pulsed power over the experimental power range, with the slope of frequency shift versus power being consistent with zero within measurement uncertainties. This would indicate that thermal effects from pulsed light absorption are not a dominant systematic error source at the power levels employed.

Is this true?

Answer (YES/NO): NO